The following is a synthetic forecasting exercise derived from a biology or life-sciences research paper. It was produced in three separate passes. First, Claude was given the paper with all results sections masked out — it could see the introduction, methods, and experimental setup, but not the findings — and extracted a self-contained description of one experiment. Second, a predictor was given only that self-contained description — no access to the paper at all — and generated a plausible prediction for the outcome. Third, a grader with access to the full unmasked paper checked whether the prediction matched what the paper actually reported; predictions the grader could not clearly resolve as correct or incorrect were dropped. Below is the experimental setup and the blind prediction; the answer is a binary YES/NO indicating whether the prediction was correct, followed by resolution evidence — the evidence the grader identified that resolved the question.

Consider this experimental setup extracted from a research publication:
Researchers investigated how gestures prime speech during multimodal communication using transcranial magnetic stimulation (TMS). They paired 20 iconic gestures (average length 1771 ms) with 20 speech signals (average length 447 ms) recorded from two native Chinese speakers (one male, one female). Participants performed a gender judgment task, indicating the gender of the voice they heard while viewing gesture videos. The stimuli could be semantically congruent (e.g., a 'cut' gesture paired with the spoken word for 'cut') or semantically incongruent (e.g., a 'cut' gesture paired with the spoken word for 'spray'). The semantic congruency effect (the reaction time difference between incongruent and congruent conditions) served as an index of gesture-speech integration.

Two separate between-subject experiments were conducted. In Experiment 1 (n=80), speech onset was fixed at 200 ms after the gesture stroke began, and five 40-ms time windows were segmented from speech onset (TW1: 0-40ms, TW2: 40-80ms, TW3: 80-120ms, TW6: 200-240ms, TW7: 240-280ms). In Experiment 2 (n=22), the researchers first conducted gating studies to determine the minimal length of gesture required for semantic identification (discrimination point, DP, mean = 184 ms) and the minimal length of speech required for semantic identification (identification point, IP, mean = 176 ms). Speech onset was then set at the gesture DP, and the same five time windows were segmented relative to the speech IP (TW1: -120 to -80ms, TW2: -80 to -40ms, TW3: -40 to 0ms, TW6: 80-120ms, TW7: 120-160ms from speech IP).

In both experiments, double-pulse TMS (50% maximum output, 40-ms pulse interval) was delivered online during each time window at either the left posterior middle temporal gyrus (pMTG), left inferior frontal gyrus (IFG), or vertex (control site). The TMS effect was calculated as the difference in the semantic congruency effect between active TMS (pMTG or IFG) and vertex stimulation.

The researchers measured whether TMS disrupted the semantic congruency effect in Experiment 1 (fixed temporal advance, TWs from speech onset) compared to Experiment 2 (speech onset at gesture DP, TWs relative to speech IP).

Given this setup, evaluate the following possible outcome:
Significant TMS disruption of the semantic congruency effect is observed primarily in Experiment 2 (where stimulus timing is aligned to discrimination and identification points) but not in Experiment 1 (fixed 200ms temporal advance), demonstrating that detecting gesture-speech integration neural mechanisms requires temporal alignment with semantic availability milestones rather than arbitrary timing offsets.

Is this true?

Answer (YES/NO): YES